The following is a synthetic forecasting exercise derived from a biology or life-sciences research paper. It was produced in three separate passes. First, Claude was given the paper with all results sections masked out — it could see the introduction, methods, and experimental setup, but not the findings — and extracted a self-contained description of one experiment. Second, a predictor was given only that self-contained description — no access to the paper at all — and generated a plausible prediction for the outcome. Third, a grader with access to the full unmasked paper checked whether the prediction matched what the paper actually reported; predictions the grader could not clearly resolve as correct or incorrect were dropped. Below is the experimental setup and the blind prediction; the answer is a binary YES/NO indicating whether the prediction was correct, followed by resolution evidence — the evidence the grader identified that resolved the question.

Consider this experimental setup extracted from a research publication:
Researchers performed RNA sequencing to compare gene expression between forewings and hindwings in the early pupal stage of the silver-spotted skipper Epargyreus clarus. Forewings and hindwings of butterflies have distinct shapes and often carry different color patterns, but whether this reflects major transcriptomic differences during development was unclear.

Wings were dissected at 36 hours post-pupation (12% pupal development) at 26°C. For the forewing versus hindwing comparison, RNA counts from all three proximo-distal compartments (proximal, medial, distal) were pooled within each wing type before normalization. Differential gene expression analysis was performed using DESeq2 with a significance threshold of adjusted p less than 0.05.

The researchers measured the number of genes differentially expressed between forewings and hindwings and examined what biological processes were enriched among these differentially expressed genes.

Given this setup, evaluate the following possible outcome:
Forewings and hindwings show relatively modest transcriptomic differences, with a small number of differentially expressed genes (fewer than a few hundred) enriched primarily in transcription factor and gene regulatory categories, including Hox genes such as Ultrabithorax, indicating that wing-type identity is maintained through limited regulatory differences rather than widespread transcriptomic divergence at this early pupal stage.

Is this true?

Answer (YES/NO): NO